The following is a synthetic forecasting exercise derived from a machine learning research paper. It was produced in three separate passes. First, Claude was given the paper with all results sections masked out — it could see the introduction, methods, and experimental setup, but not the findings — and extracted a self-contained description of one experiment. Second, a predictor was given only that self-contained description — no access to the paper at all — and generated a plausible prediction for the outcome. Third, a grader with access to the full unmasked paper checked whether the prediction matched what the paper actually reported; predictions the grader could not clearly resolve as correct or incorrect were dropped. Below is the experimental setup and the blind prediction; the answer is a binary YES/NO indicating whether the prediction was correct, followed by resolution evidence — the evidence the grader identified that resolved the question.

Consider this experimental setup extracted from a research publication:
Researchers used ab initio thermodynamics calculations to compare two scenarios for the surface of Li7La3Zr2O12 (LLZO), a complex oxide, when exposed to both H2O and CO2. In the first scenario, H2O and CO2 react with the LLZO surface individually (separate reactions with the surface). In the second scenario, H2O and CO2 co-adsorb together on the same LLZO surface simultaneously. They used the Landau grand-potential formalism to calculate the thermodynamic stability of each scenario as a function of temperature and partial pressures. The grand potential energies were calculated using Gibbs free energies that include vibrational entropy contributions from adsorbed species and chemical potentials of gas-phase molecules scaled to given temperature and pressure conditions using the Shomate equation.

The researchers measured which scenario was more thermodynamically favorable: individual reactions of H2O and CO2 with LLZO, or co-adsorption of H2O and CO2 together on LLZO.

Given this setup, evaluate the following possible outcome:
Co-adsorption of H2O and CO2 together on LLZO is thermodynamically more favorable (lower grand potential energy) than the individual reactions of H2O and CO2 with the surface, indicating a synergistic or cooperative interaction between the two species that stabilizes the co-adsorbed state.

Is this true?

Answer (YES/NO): NO